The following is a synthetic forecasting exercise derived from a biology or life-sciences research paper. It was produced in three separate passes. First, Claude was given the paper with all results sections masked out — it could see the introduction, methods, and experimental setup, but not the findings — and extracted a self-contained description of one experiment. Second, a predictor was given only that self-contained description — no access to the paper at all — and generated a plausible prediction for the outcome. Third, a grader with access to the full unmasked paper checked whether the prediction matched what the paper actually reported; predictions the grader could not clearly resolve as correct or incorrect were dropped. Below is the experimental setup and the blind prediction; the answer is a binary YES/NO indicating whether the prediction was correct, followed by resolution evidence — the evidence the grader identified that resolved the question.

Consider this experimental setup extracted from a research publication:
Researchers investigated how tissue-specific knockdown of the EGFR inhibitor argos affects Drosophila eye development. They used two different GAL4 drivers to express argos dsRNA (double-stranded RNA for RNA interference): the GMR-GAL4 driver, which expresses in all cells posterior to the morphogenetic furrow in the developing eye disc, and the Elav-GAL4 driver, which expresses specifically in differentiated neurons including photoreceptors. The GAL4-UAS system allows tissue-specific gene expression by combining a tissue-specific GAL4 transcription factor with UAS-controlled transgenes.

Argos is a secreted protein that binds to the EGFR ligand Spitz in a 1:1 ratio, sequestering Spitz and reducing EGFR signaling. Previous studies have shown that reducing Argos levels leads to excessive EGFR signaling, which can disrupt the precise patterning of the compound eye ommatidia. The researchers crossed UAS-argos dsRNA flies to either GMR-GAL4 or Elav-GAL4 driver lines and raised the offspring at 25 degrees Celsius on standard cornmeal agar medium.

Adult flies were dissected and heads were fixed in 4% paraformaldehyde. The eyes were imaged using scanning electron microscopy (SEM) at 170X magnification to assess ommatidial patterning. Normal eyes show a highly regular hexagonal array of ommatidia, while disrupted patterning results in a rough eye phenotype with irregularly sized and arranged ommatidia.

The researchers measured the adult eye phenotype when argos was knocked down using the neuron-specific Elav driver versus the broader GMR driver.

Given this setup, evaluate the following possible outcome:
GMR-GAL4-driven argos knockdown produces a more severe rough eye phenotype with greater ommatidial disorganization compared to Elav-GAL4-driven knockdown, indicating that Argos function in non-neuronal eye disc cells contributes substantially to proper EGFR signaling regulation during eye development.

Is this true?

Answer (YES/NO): YES